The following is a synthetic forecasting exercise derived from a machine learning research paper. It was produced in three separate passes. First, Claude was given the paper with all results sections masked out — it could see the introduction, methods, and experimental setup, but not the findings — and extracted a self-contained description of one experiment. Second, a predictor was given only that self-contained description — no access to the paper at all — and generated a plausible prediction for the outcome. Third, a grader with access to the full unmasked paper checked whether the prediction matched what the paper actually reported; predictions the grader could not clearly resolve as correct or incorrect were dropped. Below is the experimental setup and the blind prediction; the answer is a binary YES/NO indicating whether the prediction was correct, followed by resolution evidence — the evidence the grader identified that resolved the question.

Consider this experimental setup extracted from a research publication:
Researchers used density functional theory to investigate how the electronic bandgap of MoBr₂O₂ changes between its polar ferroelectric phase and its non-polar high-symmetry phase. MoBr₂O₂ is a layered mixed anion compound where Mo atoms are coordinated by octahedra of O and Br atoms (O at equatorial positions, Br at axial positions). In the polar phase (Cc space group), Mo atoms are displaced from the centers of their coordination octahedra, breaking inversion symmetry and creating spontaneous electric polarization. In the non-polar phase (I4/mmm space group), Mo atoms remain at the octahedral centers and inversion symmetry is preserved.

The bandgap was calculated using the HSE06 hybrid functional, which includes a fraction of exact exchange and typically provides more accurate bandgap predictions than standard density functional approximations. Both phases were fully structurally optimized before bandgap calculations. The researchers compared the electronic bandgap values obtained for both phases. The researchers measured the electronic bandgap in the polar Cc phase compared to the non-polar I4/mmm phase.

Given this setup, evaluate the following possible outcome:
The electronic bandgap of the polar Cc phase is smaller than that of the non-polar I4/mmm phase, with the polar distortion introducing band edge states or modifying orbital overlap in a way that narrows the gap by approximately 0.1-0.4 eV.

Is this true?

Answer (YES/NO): NO